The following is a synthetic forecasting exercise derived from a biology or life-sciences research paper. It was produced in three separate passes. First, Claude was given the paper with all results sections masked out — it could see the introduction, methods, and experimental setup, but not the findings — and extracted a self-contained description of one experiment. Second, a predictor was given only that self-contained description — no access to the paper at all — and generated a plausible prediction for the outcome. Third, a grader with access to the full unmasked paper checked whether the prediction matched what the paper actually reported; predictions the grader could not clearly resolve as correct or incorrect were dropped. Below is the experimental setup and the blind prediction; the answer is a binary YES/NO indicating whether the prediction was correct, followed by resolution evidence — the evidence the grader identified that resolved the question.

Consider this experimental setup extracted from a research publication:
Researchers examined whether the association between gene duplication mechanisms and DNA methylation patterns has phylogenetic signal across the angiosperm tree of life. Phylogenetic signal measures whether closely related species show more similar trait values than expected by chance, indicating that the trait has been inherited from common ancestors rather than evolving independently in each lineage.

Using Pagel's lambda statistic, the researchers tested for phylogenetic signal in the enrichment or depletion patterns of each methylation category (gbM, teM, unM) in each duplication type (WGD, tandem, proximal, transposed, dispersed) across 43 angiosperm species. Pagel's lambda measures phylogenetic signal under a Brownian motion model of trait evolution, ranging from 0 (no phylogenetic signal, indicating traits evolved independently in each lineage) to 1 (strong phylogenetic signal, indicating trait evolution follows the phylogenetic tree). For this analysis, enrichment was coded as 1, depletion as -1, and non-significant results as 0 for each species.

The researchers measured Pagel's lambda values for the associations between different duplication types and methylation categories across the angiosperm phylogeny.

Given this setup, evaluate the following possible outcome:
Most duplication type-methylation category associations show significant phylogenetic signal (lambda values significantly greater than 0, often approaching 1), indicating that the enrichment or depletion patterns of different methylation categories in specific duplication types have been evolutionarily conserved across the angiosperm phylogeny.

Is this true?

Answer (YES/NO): NO